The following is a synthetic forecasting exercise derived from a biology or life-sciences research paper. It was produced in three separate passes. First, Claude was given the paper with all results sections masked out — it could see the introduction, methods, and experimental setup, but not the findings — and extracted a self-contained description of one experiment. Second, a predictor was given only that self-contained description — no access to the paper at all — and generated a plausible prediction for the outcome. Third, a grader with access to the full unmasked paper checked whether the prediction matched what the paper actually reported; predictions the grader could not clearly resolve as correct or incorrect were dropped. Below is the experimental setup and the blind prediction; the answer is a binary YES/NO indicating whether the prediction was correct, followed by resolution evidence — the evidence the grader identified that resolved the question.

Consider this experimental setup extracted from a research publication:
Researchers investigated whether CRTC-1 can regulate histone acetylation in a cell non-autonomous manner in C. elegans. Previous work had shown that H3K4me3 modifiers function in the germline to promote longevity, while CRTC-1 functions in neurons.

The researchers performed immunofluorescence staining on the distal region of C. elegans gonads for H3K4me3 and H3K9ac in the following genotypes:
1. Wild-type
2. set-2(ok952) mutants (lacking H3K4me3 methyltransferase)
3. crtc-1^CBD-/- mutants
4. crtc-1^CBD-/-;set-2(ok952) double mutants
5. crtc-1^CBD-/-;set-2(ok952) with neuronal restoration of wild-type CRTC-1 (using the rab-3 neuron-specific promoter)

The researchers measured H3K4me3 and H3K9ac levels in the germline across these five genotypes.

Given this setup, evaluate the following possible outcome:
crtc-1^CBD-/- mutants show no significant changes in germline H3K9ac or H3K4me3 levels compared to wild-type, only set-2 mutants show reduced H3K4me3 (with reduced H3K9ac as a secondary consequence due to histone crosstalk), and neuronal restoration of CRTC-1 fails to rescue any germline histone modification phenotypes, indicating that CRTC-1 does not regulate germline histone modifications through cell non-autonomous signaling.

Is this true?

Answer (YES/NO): NO